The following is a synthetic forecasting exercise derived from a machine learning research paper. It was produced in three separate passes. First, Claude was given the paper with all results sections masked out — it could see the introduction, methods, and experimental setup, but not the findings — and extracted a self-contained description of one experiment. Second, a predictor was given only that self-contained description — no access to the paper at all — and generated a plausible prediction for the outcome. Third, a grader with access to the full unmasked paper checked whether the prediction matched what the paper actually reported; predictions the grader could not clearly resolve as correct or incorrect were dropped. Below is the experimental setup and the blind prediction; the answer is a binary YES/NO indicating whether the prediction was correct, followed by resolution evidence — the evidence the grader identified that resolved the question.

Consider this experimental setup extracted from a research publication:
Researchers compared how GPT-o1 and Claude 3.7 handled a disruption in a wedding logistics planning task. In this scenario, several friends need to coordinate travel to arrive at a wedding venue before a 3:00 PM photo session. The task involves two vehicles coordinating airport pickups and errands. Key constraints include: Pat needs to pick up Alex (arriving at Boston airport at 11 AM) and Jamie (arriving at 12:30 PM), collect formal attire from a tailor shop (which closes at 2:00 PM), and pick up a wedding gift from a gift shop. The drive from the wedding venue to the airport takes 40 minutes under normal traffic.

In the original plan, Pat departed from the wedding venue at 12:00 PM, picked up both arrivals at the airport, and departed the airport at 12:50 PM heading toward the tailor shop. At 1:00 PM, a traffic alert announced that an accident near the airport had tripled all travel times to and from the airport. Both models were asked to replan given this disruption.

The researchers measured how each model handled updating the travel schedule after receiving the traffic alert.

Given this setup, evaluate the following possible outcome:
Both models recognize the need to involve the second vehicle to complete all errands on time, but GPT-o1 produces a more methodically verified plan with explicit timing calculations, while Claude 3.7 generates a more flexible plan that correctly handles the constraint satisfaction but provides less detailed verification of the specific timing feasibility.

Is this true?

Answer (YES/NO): NO